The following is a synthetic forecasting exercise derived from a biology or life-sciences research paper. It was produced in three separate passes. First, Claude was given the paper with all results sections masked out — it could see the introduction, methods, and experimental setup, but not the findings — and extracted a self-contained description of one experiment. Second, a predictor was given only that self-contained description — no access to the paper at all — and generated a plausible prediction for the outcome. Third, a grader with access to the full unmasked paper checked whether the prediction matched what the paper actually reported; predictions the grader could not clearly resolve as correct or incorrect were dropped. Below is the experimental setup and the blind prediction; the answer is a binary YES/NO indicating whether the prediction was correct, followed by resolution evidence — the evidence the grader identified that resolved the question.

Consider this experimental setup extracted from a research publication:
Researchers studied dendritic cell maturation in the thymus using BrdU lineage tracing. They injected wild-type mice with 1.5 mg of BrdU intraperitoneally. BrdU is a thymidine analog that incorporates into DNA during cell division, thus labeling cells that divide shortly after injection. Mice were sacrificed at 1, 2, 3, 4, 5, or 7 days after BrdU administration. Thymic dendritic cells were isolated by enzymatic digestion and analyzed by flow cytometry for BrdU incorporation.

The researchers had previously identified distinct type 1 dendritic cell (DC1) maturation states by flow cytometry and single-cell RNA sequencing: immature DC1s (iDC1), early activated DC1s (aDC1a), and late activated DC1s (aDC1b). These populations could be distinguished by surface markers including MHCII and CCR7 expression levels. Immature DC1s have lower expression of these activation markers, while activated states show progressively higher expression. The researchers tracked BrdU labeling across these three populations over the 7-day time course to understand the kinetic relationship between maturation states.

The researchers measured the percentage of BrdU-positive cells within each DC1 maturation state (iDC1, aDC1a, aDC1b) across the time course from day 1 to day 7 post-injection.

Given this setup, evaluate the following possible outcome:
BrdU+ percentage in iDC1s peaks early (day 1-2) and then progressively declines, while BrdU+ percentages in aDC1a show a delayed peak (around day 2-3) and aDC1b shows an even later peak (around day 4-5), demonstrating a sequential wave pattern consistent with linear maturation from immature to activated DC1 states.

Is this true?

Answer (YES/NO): YES